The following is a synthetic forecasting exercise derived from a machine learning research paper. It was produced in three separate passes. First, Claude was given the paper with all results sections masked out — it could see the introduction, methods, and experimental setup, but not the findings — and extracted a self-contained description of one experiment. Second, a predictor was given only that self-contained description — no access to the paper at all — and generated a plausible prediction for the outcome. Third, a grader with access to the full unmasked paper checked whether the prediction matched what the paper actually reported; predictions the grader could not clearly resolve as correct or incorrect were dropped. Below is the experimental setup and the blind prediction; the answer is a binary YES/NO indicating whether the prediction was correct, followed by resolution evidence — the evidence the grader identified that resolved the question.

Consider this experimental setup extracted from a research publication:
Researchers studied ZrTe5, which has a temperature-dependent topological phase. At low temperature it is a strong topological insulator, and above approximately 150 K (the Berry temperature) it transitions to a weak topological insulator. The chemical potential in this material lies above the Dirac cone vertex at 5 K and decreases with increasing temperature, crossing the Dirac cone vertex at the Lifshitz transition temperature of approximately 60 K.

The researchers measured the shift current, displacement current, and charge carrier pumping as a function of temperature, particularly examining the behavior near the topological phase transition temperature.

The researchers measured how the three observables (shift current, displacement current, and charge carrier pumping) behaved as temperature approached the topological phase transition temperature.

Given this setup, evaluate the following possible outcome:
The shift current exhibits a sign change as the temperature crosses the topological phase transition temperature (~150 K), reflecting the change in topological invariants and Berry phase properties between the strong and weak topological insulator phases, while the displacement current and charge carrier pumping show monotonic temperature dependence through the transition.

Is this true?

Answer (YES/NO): NO